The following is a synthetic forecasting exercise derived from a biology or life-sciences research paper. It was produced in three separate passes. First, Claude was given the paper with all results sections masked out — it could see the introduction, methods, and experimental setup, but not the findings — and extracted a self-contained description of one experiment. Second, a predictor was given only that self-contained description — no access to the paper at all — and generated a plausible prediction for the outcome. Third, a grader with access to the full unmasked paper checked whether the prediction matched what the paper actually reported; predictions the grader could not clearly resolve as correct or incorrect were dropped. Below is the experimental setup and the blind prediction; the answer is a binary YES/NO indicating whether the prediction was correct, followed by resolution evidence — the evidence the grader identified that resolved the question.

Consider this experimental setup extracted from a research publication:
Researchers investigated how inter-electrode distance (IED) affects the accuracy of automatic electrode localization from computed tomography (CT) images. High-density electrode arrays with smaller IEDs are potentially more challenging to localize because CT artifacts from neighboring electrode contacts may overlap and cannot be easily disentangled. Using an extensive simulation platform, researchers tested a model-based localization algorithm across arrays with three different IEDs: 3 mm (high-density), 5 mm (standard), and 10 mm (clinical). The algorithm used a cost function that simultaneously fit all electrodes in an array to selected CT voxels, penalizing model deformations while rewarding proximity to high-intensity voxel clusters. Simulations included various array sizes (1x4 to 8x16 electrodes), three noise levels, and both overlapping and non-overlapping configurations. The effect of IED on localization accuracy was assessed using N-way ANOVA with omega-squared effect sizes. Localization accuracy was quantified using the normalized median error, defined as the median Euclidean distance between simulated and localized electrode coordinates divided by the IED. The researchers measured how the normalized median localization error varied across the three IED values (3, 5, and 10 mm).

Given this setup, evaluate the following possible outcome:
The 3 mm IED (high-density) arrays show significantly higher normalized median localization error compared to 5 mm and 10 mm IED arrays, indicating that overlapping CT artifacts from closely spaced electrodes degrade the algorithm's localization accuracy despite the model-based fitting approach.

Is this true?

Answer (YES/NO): YES